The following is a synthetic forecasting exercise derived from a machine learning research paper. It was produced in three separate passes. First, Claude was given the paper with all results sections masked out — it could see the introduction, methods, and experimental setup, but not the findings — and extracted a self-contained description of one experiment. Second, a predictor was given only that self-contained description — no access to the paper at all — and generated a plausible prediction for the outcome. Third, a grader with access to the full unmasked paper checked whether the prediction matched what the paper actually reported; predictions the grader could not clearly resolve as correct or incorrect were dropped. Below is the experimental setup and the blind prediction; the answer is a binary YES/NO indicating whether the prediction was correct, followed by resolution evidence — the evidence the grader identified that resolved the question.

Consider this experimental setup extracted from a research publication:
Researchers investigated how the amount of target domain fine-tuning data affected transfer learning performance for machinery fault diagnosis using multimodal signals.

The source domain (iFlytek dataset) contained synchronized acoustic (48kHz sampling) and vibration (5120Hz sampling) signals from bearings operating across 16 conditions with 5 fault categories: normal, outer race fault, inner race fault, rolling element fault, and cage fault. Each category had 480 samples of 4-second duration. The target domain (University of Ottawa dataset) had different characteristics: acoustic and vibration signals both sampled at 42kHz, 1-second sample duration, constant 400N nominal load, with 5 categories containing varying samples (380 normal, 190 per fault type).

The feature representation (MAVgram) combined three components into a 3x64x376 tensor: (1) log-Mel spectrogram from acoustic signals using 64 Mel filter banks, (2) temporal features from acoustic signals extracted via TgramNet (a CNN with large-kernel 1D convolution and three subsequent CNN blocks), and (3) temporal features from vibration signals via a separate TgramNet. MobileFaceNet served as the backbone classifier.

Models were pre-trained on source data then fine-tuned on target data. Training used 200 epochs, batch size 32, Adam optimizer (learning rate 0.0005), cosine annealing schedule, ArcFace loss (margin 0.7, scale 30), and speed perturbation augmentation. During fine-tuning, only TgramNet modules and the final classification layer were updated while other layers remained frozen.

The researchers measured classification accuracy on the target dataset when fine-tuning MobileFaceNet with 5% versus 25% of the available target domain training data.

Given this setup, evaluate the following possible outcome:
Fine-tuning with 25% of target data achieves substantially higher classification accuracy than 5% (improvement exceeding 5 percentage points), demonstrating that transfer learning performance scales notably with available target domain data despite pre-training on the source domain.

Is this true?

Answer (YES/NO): YES